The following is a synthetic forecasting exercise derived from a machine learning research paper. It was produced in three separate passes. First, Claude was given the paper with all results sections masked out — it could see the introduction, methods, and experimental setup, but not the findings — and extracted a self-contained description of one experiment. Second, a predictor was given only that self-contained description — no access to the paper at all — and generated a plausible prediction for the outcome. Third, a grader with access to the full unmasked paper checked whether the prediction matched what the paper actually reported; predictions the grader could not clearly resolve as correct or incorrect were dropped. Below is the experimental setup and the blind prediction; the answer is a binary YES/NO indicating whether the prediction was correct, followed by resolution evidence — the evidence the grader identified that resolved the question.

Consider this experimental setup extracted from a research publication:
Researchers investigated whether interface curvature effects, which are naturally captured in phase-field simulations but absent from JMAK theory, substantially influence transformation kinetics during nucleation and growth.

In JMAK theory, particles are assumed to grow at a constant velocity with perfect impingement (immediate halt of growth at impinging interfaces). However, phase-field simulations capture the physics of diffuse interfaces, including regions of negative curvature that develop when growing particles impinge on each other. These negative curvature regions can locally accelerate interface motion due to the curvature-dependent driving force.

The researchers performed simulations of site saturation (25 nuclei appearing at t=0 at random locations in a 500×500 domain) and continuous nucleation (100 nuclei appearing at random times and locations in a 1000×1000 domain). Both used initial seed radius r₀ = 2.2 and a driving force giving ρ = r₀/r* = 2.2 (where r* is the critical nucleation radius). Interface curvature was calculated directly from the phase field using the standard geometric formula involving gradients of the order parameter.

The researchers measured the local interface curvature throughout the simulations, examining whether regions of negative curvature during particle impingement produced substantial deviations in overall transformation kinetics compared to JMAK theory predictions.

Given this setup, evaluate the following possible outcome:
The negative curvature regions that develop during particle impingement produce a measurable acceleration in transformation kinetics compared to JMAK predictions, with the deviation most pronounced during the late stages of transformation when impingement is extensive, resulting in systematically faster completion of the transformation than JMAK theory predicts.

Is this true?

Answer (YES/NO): NO